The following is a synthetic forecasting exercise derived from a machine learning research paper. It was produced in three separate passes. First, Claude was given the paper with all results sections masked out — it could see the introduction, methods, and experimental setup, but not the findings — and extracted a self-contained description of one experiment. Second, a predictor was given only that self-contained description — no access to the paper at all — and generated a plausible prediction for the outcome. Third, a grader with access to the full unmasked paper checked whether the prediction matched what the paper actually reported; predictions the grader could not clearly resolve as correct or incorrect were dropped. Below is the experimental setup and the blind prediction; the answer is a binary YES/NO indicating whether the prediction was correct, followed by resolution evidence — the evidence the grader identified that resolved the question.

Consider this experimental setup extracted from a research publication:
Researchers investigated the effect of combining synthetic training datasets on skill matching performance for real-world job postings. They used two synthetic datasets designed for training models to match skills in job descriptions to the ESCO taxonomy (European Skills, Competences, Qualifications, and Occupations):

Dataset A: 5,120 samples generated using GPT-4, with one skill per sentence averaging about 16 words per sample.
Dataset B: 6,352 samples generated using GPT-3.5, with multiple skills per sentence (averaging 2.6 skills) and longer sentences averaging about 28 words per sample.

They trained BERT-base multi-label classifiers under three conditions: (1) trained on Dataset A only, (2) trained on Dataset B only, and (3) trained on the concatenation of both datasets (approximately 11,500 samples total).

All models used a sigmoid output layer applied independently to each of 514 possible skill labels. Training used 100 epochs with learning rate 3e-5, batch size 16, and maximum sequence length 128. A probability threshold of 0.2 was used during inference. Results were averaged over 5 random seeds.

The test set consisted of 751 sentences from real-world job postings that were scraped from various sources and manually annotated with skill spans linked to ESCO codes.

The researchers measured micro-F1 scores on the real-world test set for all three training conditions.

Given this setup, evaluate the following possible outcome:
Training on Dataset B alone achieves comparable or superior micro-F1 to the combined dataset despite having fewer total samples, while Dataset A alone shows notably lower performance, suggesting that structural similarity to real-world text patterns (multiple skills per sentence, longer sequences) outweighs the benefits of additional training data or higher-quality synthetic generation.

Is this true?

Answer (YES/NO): NO